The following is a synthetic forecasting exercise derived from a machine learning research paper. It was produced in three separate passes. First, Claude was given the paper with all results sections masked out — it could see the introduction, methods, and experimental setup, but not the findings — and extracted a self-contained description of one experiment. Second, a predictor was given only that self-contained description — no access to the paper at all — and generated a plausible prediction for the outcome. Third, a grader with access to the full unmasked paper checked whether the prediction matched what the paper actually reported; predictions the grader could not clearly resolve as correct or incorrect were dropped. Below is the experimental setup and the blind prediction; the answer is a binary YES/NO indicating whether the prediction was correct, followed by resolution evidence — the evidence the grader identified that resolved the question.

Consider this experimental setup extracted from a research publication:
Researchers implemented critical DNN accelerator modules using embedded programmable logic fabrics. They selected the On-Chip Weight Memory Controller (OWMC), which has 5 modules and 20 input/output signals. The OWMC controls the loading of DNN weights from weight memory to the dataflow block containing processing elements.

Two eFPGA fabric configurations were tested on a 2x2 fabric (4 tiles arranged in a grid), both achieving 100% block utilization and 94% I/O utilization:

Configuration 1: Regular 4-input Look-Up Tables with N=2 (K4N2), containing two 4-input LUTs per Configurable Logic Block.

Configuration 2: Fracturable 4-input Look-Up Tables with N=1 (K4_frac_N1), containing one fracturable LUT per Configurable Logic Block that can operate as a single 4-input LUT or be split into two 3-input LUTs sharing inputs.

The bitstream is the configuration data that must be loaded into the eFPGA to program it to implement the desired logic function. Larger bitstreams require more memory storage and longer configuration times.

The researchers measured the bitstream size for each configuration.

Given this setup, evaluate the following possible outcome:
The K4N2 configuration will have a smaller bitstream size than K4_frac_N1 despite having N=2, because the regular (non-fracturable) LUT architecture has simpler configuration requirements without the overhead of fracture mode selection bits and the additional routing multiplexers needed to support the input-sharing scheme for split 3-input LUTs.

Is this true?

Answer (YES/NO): NO